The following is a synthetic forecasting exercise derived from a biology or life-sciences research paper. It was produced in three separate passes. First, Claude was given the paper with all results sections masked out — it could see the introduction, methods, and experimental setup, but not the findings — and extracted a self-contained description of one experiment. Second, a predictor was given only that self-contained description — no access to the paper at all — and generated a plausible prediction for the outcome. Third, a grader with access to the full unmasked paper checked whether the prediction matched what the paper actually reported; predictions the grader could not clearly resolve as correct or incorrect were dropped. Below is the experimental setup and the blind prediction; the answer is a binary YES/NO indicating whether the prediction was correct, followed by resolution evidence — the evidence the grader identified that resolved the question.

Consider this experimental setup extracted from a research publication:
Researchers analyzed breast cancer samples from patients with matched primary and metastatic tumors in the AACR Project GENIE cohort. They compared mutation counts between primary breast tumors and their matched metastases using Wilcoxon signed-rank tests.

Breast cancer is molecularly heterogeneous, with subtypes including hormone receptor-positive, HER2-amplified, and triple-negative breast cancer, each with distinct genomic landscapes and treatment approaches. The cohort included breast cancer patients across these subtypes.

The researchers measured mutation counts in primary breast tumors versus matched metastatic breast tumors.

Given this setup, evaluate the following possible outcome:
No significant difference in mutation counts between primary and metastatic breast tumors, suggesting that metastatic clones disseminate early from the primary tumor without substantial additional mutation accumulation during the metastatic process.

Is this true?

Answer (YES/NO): NO